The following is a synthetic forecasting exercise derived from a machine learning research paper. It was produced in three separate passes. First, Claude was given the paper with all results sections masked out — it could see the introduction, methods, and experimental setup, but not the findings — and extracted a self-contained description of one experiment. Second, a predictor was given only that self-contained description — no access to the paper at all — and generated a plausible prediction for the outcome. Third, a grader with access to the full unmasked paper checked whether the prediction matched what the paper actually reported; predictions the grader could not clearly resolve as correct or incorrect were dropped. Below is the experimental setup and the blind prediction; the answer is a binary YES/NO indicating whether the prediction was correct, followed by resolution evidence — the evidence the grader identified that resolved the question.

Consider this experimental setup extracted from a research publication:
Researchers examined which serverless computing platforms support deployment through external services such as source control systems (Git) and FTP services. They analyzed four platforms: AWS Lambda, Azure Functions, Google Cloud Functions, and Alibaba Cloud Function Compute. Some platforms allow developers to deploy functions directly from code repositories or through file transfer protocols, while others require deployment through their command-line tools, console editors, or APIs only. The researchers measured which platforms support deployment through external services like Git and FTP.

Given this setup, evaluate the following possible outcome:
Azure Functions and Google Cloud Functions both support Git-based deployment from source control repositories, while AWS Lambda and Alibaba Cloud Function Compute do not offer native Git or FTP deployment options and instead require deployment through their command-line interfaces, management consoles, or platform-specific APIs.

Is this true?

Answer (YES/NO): YES